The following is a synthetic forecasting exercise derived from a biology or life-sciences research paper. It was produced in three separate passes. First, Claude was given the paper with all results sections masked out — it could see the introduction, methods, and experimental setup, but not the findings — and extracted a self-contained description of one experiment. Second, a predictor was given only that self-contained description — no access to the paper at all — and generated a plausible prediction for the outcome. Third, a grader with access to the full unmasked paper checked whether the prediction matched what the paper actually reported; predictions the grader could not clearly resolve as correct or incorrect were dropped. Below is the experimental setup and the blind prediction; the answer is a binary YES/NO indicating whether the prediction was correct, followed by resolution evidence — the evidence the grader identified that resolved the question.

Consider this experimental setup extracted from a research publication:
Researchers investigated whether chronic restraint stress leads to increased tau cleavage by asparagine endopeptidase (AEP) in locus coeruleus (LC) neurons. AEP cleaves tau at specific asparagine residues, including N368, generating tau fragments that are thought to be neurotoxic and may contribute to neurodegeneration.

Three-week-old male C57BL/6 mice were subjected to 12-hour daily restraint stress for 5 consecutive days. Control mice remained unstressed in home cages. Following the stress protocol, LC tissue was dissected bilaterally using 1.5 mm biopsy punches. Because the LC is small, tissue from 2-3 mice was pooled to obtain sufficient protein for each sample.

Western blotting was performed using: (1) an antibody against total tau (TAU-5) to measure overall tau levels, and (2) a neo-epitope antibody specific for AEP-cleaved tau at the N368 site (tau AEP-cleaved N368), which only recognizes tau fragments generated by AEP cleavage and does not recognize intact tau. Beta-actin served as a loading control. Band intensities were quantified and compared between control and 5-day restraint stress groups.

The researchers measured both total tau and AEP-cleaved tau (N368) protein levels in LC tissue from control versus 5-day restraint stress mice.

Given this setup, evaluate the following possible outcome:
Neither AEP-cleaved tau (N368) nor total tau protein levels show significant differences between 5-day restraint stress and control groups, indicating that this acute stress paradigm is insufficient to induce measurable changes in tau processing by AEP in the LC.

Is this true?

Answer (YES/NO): NO